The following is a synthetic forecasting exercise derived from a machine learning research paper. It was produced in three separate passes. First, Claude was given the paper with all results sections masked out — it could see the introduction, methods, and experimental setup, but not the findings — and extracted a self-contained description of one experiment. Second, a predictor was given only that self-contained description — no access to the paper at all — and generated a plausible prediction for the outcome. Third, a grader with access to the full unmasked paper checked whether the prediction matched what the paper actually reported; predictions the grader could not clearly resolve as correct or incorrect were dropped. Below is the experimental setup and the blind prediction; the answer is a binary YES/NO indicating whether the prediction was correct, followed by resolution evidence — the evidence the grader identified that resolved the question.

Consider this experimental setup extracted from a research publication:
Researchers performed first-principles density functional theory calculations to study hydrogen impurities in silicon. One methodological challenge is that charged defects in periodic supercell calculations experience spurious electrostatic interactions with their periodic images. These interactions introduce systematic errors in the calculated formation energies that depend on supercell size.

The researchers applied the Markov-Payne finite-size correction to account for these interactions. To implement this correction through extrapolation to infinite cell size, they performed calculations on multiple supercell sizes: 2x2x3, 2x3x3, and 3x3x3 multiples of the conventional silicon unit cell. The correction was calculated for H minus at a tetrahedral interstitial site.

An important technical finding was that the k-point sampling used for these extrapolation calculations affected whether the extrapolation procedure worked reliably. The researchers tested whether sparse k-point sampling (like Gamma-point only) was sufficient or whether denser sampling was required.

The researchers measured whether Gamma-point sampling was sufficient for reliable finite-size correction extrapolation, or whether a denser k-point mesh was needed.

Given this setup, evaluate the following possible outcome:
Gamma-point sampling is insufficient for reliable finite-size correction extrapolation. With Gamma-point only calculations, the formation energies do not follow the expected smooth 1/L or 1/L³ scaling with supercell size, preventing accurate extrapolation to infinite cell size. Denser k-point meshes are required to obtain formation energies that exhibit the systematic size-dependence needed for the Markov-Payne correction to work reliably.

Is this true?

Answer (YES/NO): YES